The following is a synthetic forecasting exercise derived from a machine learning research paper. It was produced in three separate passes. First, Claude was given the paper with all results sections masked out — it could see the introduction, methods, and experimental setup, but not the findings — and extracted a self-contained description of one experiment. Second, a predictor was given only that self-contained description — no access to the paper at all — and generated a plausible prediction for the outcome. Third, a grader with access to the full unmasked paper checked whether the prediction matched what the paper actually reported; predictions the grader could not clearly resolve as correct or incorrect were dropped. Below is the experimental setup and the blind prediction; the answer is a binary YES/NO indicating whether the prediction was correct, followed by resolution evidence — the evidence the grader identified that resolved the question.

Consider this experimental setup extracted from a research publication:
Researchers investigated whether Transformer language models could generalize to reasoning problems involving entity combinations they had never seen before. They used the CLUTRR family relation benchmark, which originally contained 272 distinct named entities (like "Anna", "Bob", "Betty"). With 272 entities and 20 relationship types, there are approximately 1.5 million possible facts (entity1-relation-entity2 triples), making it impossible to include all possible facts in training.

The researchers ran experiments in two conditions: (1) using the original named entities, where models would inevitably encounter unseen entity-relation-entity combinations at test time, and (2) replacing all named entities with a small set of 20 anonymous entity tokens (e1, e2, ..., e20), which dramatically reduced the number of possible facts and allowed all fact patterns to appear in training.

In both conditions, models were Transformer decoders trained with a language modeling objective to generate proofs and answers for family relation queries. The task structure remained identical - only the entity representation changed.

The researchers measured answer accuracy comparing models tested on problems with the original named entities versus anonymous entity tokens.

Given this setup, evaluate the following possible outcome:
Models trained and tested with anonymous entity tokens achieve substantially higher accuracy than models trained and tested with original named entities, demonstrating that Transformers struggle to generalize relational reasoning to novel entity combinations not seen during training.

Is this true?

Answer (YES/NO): YES